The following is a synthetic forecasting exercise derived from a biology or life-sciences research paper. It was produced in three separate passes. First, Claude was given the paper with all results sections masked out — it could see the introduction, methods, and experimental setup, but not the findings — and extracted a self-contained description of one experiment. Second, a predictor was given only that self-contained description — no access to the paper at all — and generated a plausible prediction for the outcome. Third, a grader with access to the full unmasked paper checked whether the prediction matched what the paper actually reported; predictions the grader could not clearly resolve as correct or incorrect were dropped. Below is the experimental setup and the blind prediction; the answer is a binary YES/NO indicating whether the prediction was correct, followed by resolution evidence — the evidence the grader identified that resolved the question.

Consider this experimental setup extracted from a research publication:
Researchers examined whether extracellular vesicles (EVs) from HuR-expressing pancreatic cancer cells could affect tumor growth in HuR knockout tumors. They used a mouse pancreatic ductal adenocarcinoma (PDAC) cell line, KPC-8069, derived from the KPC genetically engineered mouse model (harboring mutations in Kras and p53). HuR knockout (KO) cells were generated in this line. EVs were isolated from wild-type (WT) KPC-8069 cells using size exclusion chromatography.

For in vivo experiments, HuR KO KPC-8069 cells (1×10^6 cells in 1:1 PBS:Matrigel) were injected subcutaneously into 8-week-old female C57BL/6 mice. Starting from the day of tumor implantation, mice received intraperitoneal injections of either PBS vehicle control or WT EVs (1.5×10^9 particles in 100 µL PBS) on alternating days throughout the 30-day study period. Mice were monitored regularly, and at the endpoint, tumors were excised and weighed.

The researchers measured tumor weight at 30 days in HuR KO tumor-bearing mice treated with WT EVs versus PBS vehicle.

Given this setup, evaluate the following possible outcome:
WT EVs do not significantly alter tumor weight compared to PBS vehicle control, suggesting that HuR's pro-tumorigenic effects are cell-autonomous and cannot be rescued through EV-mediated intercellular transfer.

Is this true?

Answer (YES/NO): NO